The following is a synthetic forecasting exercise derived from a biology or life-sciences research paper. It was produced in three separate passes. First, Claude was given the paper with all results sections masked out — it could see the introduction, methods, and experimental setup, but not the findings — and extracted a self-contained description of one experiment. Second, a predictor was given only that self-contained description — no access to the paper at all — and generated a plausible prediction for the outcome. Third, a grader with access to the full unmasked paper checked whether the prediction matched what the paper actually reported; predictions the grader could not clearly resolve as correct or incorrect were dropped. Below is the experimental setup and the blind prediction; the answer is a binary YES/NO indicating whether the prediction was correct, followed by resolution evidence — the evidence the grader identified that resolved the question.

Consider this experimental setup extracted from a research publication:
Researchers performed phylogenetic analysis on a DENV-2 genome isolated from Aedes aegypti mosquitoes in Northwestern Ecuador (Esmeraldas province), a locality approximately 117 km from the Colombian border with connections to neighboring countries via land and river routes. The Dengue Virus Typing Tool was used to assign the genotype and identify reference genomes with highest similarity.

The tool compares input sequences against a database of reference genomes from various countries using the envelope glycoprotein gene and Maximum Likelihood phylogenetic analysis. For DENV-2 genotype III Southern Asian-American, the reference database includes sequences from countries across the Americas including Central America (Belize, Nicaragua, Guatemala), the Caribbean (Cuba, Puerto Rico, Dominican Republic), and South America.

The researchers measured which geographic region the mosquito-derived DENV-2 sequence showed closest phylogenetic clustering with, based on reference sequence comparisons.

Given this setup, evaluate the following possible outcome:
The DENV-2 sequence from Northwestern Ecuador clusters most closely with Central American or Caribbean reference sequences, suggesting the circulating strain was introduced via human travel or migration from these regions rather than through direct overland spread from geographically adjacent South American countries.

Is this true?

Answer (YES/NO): NO